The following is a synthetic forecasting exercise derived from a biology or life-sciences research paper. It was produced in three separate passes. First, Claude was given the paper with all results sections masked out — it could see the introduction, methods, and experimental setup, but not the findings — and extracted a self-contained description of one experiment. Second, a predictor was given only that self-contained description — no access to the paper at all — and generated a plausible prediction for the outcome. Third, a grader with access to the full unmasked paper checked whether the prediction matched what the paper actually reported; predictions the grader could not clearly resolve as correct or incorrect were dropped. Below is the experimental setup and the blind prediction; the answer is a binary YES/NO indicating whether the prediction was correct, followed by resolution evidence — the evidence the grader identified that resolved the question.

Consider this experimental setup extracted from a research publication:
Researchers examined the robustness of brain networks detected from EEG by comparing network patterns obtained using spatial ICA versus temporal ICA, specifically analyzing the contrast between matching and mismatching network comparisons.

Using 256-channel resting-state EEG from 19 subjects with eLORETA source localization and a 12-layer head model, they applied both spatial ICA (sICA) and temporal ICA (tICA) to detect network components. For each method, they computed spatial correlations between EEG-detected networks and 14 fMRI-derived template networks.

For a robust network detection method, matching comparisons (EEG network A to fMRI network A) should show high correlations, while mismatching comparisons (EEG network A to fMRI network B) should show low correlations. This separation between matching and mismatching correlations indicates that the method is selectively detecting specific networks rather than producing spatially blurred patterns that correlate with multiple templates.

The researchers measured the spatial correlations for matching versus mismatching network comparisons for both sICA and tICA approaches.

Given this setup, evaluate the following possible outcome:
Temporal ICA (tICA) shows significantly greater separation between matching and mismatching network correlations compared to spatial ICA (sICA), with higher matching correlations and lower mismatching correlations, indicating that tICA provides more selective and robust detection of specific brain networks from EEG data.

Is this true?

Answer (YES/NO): NO